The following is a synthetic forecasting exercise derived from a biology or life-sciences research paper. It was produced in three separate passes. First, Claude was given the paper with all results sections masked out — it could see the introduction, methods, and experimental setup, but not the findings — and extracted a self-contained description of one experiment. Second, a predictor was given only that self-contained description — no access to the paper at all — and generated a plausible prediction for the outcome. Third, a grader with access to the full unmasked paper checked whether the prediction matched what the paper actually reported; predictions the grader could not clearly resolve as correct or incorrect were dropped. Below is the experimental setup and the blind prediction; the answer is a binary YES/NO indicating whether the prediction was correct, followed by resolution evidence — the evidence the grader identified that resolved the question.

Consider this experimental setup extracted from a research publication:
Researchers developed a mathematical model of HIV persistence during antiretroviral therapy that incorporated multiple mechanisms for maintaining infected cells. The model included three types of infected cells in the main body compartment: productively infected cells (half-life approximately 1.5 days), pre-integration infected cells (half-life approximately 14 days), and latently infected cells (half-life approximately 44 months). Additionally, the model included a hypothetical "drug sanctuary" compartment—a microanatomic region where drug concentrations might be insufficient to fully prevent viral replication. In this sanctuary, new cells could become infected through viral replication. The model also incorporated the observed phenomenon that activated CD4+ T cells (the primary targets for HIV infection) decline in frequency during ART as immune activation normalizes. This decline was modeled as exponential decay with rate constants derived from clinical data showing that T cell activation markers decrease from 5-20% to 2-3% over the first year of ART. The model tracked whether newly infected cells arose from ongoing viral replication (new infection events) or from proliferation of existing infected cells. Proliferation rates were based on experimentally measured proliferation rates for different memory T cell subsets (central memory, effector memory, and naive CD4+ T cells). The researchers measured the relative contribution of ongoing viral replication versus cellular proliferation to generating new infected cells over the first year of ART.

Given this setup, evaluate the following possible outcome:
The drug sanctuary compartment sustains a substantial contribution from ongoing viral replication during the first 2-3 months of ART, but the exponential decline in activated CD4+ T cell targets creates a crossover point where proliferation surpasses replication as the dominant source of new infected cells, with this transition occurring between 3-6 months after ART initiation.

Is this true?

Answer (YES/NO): YES